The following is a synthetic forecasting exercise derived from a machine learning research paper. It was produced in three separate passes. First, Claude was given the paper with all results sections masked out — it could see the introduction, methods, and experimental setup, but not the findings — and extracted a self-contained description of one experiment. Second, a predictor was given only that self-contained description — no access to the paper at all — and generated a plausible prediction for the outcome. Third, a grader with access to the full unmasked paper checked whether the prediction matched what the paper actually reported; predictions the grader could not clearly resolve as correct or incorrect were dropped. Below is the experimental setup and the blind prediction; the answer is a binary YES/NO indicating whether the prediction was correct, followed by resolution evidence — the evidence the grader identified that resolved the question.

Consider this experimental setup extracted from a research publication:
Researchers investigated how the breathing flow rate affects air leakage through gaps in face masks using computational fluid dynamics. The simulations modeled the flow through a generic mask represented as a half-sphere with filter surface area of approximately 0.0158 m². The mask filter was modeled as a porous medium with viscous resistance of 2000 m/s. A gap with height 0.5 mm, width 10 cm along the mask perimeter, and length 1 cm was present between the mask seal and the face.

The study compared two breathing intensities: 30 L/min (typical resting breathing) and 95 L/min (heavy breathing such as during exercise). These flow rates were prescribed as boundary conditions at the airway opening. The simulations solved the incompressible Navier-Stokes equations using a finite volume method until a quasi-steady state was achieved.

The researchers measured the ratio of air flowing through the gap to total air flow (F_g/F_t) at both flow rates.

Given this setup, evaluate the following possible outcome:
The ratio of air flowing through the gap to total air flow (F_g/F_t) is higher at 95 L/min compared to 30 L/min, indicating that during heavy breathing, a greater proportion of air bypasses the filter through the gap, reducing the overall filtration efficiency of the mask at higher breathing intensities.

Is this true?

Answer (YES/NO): NO